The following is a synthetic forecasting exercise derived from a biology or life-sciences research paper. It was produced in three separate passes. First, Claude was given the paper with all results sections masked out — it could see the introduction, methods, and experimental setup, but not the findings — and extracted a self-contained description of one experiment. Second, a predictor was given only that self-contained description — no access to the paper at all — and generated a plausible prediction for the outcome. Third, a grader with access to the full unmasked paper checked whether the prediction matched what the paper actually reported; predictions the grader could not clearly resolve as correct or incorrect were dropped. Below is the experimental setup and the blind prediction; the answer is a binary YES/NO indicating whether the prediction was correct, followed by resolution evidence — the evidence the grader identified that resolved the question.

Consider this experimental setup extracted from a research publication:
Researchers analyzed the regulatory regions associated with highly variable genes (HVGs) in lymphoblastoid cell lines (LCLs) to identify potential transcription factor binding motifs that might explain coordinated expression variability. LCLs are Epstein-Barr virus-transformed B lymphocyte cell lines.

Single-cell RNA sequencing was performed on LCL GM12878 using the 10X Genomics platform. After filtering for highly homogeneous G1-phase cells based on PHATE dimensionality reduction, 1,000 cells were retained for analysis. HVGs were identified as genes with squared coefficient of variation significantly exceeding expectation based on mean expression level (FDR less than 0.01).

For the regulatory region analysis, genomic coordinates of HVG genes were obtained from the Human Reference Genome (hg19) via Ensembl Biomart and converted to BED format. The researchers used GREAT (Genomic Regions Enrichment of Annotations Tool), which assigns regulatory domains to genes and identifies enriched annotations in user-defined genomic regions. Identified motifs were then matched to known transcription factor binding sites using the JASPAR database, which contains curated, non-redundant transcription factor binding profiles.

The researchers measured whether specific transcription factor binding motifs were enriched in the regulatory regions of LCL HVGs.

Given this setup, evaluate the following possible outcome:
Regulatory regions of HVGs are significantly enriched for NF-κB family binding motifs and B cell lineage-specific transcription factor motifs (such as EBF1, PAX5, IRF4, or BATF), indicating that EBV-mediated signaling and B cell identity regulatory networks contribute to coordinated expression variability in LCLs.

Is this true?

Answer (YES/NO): YES